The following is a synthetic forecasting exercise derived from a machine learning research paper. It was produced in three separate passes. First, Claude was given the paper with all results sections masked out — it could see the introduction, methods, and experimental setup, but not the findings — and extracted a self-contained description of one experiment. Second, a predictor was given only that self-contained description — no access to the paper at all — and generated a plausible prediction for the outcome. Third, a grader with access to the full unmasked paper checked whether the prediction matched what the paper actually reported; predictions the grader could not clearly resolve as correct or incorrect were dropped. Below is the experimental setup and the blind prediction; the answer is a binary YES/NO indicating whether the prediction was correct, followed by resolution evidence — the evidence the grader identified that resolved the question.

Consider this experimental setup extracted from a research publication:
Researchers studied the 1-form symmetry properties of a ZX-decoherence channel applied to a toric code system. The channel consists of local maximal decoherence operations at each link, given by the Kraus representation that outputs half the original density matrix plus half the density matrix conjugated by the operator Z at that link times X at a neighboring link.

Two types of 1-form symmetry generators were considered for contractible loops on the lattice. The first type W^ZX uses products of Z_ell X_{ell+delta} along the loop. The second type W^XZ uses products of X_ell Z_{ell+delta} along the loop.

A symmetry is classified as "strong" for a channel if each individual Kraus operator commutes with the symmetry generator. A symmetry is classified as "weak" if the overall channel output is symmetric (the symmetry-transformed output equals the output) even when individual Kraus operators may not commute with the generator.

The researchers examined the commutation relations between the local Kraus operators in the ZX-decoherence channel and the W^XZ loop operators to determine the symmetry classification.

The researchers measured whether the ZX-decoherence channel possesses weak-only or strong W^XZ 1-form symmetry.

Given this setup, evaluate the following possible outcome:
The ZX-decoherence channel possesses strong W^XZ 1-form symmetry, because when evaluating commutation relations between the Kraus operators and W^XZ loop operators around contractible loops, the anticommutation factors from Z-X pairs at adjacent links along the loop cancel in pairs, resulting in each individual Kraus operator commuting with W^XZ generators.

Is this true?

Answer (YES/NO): YES